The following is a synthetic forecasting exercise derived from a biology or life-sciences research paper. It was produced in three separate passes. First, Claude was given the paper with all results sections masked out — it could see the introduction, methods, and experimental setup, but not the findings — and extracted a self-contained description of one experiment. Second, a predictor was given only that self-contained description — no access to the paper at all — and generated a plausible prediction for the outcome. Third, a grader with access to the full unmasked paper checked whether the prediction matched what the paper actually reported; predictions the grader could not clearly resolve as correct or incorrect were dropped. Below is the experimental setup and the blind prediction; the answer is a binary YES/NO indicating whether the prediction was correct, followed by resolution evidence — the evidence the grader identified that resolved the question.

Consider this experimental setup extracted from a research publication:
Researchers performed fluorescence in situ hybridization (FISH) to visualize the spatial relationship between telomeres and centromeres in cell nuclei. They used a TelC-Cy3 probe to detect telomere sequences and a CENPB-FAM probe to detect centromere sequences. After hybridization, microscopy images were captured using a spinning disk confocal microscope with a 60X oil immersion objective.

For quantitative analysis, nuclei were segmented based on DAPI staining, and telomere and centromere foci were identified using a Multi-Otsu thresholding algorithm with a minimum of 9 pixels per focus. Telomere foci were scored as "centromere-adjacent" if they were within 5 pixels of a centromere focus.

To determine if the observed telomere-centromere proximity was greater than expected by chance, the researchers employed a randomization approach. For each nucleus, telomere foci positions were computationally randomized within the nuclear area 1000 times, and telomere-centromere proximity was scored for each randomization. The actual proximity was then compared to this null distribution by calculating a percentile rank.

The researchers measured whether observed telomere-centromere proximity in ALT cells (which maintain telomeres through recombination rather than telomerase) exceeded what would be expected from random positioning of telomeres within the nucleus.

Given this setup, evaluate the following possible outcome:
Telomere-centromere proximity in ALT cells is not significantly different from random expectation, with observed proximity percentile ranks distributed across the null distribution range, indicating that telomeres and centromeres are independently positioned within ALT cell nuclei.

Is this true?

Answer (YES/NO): NO